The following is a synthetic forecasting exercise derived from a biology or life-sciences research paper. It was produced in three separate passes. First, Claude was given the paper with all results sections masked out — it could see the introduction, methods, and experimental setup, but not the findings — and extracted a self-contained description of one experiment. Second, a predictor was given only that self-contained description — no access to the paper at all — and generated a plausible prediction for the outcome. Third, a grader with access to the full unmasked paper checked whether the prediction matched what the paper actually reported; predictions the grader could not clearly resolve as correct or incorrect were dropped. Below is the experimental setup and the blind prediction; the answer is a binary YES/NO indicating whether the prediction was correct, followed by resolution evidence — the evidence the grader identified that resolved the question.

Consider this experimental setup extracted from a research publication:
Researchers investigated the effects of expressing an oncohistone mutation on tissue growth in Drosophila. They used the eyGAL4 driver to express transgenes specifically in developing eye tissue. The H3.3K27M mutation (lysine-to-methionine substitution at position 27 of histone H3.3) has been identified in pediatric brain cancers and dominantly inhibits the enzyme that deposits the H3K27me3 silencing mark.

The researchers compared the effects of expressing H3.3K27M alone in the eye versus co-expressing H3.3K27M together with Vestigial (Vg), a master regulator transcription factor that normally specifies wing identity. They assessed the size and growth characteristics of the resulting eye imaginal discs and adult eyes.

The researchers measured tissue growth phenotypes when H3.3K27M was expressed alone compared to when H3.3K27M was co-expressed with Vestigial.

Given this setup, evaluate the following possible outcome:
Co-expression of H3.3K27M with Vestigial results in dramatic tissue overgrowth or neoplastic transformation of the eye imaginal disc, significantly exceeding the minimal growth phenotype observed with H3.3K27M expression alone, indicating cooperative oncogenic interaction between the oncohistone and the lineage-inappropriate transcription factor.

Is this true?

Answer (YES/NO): YES